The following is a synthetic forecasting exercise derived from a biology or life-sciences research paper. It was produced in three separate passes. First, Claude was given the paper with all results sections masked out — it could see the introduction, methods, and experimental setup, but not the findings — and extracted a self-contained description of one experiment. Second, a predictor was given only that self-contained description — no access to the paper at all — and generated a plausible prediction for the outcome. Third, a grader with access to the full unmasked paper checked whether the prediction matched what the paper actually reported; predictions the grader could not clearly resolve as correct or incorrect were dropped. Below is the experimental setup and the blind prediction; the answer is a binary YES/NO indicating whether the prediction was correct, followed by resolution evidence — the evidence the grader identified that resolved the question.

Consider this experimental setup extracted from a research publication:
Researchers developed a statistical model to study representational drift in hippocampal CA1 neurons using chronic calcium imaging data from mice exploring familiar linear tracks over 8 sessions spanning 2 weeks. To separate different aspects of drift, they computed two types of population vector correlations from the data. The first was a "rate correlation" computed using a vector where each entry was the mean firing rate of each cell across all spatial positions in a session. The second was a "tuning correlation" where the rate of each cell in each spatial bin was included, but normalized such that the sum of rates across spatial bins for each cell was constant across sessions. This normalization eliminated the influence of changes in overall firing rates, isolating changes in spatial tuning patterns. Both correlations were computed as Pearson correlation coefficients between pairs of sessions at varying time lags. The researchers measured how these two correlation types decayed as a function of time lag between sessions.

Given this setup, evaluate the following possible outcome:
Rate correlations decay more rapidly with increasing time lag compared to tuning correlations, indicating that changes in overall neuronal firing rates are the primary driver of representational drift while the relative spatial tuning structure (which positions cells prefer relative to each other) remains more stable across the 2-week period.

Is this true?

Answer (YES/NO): YES